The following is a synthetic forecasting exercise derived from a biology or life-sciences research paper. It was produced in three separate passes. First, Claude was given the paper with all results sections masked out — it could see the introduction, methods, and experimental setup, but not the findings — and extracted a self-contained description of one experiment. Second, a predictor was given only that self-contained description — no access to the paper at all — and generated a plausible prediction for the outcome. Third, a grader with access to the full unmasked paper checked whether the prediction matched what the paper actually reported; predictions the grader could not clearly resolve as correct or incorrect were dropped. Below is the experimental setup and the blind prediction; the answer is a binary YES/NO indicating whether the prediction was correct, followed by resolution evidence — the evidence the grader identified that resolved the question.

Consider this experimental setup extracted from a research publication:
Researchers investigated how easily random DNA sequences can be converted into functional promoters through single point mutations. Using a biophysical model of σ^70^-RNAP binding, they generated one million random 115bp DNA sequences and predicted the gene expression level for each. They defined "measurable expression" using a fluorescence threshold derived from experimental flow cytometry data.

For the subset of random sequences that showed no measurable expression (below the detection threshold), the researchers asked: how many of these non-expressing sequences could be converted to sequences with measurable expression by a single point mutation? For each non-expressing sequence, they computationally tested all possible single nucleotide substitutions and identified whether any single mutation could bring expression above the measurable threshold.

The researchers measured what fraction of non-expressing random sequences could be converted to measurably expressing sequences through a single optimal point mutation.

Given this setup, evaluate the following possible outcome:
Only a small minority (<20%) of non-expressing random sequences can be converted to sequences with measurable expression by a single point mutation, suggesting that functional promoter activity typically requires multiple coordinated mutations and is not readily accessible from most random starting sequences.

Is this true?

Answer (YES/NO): NO